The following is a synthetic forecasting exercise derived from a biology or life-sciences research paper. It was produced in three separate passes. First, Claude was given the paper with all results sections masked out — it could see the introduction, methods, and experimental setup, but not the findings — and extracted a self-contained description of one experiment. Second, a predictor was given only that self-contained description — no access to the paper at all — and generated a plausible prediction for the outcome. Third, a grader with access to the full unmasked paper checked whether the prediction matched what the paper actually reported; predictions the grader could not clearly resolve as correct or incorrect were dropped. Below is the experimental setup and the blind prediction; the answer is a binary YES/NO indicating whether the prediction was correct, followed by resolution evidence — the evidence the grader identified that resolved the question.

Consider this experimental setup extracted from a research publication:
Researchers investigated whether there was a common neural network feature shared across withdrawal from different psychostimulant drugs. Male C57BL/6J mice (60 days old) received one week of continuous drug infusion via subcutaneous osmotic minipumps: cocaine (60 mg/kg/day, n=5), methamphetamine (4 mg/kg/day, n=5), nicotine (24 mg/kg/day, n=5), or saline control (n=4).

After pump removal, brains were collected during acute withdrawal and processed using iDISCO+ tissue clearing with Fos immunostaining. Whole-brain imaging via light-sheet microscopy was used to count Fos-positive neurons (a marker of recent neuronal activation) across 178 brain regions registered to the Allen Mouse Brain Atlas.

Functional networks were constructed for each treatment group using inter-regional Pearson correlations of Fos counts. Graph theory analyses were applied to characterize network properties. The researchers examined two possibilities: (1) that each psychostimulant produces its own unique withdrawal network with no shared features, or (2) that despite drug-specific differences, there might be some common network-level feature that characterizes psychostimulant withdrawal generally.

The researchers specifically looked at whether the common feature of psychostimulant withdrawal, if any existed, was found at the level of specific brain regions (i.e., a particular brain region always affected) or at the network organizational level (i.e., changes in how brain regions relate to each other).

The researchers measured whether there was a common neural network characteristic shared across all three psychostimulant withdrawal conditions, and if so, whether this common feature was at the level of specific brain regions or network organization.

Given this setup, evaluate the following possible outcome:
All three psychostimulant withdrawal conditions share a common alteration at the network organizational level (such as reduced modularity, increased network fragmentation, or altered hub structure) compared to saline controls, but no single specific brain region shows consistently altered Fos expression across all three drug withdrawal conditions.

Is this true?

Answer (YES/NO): YES